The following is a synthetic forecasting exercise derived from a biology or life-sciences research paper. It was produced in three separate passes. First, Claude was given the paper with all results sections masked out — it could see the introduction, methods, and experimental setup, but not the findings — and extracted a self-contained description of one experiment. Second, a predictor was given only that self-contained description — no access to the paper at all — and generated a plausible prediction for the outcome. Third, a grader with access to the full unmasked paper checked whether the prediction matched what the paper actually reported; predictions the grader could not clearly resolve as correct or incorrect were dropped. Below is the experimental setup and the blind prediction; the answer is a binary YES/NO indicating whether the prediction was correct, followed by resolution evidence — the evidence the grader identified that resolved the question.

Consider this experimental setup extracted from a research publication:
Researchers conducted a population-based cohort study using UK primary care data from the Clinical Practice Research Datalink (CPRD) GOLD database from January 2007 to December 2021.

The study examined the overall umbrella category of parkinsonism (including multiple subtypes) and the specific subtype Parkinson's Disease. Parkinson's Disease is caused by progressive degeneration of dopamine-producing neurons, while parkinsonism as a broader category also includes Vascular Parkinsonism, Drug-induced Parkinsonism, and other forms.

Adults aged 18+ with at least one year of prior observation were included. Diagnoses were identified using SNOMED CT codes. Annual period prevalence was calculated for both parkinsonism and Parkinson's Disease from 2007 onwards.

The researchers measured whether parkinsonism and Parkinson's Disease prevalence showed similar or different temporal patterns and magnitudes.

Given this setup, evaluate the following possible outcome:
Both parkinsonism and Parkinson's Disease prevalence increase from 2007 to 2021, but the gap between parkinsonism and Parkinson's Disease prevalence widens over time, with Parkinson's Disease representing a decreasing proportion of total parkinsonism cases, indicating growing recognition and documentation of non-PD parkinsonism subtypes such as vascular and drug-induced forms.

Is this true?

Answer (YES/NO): NO